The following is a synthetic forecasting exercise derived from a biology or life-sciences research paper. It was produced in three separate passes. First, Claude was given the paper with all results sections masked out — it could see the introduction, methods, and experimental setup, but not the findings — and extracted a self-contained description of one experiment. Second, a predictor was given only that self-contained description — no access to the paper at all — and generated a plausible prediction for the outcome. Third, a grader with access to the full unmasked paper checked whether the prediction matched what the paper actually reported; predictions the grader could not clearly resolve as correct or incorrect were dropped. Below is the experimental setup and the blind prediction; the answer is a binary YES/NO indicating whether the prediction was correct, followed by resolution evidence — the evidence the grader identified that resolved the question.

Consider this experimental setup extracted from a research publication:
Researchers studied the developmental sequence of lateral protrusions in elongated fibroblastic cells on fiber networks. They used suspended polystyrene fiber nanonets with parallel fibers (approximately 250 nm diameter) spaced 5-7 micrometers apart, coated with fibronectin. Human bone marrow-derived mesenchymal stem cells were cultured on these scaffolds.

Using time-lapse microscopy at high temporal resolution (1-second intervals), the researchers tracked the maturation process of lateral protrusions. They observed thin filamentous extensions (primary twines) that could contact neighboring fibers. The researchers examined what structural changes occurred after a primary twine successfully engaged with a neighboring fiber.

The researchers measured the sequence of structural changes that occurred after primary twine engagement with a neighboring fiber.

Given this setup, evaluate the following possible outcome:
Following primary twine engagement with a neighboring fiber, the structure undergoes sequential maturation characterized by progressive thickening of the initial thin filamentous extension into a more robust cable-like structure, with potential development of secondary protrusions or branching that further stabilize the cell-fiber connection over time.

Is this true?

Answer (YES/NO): NO